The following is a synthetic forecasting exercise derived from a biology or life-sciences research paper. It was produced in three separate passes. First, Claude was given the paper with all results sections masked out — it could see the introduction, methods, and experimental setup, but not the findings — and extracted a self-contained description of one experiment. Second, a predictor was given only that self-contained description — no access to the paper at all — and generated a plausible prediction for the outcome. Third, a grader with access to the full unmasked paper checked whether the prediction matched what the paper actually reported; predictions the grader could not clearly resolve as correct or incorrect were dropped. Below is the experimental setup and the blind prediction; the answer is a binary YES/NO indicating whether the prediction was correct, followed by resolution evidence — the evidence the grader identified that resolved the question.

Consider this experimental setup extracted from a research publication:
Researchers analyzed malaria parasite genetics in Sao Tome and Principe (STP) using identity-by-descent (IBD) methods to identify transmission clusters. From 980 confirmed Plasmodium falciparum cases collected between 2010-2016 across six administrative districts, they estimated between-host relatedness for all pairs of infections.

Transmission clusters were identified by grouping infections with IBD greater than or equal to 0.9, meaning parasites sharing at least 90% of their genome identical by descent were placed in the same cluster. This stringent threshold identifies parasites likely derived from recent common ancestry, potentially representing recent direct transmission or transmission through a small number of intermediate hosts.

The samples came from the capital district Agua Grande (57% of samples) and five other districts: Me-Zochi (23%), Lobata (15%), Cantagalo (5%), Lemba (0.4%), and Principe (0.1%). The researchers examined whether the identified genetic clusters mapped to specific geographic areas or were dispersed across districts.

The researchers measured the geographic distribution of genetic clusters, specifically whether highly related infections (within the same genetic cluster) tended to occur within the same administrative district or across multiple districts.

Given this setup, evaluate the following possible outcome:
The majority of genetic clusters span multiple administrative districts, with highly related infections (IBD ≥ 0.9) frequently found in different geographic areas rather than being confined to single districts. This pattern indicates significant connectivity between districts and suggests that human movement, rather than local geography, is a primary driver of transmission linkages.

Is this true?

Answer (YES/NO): YES